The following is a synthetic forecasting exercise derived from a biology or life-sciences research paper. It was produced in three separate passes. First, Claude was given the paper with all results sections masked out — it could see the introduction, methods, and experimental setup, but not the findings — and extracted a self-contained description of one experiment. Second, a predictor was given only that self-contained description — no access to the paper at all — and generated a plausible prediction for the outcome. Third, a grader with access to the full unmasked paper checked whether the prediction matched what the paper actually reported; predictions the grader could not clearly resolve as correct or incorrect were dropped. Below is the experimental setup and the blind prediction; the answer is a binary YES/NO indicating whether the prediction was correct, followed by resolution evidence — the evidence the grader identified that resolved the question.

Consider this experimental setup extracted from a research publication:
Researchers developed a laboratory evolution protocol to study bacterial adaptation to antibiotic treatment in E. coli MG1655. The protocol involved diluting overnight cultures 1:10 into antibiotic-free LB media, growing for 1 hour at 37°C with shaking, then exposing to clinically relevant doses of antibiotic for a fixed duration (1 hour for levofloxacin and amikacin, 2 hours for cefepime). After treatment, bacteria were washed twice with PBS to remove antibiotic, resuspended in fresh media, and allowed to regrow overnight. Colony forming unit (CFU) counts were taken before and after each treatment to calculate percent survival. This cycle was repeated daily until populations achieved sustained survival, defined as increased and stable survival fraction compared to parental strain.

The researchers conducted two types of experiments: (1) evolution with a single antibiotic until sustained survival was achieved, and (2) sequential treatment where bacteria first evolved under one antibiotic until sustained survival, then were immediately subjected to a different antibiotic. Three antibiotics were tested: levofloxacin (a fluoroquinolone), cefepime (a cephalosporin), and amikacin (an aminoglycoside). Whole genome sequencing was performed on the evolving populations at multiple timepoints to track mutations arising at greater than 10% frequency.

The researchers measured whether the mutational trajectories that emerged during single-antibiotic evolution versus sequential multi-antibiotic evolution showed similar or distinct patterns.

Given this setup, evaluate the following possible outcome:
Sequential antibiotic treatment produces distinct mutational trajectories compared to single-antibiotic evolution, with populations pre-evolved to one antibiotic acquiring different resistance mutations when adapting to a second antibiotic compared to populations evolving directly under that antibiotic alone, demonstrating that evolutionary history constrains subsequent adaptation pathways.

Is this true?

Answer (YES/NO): YES